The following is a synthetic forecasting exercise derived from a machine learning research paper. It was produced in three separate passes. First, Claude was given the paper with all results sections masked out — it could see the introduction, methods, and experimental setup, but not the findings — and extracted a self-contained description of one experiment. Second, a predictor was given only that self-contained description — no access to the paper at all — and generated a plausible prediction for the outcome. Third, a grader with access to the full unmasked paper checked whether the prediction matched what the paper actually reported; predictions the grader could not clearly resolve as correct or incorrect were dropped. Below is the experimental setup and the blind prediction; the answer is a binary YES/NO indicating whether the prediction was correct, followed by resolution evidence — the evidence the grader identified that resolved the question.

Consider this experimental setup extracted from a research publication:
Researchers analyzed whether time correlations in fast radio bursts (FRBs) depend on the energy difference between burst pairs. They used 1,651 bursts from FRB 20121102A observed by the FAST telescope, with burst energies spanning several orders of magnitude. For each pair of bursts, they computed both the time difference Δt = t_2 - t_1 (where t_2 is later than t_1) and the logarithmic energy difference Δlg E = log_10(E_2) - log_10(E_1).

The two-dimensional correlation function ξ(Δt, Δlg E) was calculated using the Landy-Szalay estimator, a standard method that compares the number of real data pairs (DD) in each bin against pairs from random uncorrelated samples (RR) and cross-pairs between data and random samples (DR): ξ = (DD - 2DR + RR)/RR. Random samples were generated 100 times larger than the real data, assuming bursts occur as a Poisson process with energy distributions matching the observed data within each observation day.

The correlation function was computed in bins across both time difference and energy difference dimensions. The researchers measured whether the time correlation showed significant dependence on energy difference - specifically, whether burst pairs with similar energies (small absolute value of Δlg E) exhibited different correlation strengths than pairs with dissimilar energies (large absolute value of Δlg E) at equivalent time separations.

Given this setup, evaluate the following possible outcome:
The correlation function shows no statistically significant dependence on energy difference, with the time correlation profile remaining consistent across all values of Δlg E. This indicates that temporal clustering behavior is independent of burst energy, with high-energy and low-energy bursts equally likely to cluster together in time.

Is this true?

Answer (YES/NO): YES